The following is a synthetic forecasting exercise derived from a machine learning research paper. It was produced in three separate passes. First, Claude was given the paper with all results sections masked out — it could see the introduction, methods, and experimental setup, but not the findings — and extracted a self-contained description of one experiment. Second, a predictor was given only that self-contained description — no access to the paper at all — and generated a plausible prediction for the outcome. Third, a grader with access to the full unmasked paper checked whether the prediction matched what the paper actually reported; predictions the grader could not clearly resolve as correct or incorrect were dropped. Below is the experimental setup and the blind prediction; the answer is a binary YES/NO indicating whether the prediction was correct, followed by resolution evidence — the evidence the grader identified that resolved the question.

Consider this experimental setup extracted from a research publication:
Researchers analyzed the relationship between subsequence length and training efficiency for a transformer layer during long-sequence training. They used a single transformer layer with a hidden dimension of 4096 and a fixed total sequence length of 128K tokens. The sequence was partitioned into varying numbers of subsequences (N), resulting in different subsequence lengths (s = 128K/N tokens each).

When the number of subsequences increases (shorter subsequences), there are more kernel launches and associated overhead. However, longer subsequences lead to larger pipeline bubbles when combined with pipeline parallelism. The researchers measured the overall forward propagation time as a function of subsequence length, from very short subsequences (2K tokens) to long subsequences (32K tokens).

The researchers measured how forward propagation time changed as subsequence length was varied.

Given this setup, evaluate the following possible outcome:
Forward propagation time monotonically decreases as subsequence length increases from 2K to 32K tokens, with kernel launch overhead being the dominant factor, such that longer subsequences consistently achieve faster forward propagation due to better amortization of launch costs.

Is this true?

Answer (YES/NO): NO